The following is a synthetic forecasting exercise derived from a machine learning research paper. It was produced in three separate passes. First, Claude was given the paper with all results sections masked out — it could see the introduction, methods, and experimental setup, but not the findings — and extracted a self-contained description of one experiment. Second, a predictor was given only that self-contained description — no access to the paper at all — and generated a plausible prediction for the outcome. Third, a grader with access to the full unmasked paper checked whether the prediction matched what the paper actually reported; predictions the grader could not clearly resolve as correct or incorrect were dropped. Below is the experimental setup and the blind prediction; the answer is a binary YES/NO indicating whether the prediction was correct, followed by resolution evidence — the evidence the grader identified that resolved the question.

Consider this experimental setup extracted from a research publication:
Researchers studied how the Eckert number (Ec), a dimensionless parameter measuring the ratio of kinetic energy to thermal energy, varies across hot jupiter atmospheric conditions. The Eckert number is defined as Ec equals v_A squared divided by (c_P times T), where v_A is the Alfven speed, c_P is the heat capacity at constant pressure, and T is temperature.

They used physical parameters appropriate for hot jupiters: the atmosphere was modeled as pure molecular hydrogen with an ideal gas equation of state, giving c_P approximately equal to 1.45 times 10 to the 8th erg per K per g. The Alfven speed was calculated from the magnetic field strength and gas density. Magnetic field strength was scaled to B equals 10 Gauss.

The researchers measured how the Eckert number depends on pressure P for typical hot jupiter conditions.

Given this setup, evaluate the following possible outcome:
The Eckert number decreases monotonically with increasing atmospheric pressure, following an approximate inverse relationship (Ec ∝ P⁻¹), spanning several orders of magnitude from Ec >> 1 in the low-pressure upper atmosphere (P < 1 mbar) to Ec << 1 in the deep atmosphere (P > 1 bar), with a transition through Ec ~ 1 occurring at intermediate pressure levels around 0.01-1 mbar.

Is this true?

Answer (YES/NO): NO